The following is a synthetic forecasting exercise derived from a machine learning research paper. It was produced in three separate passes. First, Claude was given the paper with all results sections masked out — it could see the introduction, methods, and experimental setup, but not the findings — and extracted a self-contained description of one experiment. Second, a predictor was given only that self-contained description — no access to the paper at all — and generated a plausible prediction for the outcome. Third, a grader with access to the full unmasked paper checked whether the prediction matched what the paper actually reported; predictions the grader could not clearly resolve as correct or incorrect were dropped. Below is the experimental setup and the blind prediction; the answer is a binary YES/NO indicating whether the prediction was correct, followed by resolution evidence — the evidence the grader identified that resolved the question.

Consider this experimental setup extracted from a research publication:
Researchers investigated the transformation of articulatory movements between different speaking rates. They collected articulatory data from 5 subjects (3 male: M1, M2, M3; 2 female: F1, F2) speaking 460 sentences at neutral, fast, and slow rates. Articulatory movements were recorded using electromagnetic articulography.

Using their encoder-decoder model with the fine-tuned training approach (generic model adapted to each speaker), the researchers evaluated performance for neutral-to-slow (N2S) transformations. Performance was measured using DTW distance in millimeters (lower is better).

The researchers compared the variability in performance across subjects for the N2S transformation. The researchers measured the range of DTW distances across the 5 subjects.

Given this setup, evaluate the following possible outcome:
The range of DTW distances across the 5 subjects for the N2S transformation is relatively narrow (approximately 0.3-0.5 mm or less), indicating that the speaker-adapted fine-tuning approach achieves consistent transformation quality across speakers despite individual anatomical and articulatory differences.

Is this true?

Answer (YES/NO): NO